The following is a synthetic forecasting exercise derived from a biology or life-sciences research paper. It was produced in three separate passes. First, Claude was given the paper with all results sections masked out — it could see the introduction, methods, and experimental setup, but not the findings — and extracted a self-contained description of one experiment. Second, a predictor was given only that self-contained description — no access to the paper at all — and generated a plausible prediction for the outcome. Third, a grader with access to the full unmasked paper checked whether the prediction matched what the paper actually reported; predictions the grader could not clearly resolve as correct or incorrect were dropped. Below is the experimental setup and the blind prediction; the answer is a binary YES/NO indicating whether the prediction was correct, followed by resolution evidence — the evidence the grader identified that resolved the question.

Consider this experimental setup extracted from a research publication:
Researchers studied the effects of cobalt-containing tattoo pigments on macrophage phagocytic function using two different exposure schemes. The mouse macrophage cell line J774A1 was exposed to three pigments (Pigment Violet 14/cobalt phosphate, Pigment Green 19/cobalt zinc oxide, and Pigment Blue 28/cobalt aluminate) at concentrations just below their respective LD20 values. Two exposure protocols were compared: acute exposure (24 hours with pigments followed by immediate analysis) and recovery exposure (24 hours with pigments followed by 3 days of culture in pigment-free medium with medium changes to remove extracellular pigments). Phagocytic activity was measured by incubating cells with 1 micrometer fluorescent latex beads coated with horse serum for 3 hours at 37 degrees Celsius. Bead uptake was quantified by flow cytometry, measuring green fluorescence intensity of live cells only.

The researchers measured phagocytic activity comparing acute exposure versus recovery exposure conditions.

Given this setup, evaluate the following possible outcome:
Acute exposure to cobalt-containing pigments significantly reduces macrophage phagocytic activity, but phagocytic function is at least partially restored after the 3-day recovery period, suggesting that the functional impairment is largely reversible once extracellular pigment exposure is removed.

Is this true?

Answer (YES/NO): NO